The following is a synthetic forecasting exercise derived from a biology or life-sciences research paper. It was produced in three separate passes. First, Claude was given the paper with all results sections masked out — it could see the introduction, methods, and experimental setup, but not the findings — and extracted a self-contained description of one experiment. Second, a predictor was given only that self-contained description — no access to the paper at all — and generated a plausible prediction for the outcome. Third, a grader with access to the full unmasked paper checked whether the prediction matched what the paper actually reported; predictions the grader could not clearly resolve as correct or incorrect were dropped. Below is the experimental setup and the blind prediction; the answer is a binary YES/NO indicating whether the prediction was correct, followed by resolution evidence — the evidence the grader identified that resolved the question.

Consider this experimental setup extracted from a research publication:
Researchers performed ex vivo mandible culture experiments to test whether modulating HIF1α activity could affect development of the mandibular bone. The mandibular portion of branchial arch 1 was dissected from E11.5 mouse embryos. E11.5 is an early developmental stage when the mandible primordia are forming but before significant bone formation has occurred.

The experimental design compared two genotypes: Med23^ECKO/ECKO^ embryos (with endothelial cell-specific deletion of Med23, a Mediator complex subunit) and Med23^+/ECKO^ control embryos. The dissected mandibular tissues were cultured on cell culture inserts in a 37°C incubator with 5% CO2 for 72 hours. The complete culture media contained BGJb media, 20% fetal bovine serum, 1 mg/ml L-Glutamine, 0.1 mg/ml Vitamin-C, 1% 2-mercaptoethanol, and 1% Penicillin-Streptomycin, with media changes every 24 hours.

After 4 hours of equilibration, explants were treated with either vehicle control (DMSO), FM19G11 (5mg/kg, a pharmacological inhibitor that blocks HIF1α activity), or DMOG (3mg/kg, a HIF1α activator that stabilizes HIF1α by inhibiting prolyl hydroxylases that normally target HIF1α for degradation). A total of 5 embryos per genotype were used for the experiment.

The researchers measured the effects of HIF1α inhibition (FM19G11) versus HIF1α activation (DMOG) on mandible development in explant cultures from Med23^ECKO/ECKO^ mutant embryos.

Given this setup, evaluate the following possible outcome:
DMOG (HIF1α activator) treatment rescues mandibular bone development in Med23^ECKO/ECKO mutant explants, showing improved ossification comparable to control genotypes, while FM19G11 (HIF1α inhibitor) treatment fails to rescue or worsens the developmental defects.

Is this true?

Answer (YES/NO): NO